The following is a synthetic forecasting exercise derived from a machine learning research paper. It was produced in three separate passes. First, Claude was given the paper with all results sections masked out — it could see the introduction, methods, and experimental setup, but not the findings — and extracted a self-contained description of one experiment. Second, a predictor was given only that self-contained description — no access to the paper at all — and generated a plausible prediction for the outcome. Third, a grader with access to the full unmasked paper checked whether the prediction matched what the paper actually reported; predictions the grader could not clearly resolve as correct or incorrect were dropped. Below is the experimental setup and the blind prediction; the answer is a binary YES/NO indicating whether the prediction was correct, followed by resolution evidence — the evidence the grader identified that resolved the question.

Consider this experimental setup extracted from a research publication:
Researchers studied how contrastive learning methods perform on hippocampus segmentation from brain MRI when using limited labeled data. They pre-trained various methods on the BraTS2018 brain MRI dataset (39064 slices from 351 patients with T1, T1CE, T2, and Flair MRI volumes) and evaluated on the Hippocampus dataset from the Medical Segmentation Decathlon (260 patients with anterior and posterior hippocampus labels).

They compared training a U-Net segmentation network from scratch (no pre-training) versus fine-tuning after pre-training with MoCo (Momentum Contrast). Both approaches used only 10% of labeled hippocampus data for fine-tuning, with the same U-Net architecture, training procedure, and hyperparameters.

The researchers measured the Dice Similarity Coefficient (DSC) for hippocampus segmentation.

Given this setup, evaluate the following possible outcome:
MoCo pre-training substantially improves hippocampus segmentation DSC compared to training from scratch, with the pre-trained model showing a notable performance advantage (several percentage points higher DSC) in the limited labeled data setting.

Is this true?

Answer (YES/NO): NO